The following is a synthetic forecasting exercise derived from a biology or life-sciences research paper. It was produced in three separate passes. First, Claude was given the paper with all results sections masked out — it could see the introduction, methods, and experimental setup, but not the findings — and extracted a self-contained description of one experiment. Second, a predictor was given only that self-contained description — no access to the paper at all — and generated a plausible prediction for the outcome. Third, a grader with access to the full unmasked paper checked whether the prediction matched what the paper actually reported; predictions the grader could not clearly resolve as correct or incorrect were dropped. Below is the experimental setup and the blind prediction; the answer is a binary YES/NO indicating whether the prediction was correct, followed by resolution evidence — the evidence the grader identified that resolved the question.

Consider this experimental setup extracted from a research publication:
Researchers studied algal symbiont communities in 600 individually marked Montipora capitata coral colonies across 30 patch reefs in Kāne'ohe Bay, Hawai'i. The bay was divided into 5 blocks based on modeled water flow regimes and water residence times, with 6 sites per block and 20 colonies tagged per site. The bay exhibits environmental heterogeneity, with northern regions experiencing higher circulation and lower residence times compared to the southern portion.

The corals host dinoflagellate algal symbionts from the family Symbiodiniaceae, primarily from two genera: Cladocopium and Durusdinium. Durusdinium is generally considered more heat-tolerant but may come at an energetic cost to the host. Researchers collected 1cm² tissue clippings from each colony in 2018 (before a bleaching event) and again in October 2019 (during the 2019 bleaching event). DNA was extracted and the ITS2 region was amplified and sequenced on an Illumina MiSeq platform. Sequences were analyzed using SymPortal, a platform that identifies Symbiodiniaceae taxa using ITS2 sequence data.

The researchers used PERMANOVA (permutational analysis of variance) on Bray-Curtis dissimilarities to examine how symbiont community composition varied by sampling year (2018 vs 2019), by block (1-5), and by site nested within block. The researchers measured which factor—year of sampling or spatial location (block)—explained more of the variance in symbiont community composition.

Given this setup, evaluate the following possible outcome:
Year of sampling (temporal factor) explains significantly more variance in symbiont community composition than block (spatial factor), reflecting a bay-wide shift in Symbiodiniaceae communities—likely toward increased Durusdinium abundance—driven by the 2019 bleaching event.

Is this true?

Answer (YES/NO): NO